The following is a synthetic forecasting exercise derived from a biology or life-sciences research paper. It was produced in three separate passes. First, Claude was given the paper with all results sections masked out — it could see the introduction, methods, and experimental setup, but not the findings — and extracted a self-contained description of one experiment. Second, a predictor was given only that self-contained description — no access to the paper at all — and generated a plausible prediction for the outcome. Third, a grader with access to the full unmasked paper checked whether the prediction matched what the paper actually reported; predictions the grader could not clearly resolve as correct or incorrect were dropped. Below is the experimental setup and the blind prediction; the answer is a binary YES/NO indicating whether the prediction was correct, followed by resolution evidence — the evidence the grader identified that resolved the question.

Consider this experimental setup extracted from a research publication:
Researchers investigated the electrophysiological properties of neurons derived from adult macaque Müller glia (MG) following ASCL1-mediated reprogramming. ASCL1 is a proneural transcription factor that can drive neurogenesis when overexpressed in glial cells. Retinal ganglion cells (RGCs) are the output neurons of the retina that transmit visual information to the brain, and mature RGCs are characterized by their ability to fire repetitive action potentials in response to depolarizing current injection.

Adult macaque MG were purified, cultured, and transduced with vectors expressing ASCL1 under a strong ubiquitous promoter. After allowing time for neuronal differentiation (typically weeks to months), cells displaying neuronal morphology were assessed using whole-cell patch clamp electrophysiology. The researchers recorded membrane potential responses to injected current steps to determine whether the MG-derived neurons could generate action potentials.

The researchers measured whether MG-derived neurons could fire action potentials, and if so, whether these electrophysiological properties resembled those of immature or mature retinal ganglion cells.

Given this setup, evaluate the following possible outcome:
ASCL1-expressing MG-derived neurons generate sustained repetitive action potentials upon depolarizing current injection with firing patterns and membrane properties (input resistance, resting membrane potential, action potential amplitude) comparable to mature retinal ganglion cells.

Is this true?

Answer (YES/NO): NO